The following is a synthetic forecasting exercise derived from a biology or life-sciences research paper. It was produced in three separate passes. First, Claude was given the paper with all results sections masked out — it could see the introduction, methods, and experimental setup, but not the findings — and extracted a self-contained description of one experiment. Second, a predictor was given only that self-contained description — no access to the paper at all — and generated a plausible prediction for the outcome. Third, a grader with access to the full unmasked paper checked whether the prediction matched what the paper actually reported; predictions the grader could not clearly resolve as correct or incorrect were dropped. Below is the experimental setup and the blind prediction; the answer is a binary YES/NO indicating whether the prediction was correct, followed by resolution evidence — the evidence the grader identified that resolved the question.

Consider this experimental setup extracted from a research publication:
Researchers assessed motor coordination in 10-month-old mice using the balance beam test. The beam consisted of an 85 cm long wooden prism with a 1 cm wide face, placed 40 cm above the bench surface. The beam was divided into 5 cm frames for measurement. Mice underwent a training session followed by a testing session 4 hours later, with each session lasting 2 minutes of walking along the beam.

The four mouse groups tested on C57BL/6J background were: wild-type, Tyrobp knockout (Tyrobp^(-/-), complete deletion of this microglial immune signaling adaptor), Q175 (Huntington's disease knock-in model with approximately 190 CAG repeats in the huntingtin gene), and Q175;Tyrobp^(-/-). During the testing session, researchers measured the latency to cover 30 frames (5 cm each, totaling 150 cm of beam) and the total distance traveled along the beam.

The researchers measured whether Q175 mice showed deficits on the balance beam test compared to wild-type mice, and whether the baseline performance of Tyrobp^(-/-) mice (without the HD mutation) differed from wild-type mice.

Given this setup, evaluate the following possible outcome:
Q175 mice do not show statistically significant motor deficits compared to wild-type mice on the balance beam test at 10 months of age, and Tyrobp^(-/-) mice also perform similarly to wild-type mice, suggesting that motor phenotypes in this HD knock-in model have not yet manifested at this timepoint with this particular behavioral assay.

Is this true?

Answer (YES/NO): NO